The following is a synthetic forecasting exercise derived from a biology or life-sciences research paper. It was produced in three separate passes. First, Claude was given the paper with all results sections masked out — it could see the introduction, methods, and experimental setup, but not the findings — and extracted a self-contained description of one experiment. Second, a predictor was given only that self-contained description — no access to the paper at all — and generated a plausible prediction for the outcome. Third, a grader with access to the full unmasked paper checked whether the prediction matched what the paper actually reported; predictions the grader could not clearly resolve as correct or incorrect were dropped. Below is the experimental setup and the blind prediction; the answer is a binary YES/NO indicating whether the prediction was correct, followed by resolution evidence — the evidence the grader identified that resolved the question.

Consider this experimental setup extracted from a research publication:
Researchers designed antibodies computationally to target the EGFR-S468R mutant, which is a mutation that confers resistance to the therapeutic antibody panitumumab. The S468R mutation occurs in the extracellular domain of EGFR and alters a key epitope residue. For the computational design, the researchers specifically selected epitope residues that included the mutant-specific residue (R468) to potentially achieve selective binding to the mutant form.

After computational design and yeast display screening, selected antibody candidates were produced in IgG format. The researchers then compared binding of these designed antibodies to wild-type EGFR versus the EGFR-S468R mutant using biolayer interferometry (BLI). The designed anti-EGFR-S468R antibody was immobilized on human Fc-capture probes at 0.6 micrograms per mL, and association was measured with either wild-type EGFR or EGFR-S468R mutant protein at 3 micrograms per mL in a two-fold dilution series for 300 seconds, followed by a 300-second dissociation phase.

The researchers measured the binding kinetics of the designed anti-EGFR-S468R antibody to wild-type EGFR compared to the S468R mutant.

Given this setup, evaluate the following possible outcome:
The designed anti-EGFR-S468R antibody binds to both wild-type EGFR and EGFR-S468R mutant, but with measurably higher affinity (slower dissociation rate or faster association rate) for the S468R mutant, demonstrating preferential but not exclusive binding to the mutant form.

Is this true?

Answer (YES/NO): NO